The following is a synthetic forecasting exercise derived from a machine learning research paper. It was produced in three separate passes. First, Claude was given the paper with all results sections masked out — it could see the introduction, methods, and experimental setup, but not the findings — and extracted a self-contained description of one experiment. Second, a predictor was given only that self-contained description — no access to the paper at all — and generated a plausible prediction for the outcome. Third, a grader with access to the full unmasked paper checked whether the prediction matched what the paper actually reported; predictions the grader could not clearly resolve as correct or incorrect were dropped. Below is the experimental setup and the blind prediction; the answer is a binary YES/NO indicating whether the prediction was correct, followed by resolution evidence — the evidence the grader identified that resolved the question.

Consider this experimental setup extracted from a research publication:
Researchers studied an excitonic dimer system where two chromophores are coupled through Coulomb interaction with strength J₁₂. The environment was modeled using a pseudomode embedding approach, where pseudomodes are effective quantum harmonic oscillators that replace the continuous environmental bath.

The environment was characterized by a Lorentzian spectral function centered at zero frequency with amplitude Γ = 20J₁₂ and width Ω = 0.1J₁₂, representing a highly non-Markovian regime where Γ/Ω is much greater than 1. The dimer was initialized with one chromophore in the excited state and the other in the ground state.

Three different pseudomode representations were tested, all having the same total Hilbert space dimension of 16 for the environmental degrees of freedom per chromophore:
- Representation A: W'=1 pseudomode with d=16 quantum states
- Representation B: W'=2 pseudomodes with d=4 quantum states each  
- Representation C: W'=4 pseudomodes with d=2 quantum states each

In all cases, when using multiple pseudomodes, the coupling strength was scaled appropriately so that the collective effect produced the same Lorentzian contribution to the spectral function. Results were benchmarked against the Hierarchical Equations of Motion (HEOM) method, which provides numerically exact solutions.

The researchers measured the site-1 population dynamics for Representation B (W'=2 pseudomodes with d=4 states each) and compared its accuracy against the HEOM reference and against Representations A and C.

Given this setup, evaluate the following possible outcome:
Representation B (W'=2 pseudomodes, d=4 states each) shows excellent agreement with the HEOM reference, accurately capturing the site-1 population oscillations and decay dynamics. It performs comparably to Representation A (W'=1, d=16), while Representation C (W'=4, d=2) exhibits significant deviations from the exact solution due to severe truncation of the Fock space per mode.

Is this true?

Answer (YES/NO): NO